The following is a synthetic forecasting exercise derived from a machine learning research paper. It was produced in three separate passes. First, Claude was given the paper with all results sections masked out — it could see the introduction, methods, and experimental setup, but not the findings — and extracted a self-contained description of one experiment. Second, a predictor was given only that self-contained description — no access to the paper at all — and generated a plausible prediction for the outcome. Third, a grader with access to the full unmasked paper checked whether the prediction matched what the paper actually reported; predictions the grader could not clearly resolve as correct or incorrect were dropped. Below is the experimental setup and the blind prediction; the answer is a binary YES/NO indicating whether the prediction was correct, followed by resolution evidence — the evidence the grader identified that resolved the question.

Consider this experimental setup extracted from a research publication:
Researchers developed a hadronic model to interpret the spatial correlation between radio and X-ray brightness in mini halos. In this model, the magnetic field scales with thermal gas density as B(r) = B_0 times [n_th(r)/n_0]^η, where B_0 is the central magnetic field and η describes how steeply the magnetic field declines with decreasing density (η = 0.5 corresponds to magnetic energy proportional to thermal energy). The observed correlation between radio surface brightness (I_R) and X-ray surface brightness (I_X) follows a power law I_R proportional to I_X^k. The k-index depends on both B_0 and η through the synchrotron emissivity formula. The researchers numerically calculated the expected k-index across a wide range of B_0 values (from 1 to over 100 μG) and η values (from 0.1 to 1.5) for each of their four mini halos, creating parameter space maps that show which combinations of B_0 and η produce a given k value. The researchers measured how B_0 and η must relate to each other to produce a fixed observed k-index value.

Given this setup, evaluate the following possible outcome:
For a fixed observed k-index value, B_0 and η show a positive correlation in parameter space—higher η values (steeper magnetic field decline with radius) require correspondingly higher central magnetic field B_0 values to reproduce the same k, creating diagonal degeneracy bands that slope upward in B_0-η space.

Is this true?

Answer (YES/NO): YES